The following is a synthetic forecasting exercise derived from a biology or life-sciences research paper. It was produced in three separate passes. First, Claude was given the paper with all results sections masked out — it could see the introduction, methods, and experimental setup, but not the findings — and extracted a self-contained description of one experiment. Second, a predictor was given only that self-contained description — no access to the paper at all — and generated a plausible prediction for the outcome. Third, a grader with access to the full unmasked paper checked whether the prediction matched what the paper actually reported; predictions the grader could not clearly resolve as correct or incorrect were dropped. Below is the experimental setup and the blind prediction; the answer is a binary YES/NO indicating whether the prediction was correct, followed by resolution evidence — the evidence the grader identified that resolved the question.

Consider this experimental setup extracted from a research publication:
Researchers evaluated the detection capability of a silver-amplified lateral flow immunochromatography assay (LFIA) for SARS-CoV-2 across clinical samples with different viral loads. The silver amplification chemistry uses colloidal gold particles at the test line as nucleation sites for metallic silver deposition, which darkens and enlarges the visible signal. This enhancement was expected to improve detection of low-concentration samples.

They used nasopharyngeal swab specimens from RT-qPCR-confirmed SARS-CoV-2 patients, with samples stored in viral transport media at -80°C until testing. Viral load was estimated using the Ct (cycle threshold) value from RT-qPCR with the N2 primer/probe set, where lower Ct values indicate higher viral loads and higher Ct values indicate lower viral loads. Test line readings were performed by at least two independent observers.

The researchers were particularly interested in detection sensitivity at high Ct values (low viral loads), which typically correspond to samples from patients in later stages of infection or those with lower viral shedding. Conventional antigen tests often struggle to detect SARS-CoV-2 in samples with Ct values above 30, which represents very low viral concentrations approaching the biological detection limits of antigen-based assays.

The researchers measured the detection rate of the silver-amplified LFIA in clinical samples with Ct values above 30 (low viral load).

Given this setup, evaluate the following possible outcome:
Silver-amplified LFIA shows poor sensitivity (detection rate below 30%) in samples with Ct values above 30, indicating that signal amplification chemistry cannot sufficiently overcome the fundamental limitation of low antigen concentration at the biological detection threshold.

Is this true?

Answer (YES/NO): YES